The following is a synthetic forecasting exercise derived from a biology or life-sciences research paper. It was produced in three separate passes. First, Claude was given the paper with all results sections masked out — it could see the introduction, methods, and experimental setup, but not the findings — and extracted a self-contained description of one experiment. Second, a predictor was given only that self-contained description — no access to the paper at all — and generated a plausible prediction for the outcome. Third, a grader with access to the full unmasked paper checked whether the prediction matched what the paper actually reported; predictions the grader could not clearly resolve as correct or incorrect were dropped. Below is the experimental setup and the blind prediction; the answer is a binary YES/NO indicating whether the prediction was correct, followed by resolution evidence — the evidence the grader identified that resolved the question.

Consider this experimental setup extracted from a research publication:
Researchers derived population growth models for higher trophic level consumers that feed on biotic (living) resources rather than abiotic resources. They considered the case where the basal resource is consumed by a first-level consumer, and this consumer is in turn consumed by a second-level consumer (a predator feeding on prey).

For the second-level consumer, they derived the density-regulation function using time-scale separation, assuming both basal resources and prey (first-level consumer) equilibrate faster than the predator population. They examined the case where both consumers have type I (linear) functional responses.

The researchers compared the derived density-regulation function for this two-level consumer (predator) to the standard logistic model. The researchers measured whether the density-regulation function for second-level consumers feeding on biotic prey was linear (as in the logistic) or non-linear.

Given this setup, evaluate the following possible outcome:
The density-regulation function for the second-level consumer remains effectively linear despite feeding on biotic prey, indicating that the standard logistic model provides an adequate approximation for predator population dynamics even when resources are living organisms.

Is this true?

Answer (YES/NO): NO